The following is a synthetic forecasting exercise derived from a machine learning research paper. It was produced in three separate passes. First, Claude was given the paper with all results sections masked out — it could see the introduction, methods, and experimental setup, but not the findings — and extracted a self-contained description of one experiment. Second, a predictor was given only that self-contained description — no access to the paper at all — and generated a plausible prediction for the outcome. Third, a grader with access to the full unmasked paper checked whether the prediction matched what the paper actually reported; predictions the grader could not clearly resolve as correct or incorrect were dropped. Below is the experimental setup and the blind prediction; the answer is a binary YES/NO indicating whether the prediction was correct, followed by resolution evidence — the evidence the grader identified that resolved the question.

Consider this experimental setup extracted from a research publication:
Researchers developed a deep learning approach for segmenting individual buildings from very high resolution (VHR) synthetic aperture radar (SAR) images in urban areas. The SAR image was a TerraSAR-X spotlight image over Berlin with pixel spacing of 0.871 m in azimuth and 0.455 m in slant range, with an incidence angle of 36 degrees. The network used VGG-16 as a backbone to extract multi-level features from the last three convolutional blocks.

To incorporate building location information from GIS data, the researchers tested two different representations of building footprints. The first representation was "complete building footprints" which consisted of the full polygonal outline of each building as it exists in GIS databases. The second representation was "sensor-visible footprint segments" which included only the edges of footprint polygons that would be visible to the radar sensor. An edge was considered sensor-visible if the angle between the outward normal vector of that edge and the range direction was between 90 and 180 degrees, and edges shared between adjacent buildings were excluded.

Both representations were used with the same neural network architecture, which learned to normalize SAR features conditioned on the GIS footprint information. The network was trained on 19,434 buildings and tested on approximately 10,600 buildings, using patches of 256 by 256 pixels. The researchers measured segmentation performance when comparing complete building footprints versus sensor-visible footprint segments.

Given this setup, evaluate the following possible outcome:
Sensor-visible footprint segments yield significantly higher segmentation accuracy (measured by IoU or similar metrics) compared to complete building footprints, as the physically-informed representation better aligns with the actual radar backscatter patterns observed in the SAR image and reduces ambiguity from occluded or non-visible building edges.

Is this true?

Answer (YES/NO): NO